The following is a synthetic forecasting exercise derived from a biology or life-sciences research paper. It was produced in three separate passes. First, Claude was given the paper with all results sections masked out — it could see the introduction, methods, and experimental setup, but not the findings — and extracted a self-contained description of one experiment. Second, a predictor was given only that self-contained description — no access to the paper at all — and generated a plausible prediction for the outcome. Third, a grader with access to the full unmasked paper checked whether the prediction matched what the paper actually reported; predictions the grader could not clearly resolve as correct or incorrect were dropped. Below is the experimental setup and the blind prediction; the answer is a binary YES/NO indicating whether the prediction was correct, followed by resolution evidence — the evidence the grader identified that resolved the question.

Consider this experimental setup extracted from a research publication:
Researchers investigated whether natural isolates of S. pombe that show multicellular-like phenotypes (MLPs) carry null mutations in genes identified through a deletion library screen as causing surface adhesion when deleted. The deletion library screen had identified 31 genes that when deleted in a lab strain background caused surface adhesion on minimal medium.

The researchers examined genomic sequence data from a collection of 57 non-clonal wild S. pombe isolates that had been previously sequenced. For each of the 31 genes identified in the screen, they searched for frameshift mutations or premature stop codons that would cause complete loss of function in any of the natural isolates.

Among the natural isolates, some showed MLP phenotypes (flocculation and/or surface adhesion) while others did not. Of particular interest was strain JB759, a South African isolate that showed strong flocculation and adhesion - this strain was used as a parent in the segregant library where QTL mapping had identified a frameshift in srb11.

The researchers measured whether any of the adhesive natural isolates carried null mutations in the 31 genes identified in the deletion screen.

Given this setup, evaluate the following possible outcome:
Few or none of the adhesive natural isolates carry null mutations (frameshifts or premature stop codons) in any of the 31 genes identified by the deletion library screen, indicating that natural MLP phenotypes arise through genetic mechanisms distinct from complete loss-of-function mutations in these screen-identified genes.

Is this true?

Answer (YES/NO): YES